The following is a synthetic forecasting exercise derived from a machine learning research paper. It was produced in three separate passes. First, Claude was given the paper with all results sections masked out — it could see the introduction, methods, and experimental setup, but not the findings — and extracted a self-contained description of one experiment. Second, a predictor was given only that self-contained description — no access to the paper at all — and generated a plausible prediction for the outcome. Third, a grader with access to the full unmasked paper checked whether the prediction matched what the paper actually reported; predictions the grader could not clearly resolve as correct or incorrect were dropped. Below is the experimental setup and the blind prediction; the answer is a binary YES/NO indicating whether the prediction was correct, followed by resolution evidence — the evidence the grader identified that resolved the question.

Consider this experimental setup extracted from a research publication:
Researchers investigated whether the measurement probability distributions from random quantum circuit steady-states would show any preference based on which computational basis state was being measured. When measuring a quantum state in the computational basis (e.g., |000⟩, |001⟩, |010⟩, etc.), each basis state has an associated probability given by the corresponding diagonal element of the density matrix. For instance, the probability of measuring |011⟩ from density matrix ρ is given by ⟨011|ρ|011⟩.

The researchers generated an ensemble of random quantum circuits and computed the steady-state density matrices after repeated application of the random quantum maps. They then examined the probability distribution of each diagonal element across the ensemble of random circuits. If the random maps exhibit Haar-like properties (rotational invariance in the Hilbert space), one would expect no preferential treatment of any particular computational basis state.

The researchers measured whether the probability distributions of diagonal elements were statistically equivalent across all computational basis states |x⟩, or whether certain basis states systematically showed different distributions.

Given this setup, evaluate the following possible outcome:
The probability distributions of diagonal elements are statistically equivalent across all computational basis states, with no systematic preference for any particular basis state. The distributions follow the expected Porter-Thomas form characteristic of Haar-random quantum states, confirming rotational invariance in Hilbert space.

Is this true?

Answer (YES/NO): YES